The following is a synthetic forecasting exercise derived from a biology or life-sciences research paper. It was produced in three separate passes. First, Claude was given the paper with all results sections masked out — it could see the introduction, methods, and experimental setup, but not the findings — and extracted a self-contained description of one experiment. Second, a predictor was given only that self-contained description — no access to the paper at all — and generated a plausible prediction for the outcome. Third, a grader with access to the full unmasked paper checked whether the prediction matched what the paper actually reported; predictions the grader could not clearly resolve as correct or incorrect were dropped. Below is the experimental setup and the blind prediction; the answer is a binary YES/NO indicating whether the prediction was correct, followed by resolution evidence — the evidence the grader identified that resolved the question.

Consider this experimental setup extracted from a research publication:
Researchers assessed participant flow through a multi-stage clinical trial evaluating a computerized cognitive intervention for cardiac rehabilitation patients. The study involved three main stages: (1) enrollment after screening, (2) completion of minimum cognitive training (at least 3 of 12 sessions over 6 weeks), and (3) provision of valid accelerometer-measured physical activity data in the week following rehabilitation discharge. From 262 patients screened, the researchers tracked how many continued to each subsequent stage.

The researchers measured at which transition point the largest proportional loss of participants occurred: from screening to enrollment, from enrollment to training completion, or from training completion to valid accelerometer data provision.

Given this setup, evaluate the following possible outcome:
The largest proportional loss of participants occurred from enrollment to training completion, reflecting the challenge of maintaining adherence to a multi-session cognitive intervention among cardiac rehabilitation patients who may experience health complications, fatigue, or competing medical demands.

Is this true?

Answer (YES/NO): NO